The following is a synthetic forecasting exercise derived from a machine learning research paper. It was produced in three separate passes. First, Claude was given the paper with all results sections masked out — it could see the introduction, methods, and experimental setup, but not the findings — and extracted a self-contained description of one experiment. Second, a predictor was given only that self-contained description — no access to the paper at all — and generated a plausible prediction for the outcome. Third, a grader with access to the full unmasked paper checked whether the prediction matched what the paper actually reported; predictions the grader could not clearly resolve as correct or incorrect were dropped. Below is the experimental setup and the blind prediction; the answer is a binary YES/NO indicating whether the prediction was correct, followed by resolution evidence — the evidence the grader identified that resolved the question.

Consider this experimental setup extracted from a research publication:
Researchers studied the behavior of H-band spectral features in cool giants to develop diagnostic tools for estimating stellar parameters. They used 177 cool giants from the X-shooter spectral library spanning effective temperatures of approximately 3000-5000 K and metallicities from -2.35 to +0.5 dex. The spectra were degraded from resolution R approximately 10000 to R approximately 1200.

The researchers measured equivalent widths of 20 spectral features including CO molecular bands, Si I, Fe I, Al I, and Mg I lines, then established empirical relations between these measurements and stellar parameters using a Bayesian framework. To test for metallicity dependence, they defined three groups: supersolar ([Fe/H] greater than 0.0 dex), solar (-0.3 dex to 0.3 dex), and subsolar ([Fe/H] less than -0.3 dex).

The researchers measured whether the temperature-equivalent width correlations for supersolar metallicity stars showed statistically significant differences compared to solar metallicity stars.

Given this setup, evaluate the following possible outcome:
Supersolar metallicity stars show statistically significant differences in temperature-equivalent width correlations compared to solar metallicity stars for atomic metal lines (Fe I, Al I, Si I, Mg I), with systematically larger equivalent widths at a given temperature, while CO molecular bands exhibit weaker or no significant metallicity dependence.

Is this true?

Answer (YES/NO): NO